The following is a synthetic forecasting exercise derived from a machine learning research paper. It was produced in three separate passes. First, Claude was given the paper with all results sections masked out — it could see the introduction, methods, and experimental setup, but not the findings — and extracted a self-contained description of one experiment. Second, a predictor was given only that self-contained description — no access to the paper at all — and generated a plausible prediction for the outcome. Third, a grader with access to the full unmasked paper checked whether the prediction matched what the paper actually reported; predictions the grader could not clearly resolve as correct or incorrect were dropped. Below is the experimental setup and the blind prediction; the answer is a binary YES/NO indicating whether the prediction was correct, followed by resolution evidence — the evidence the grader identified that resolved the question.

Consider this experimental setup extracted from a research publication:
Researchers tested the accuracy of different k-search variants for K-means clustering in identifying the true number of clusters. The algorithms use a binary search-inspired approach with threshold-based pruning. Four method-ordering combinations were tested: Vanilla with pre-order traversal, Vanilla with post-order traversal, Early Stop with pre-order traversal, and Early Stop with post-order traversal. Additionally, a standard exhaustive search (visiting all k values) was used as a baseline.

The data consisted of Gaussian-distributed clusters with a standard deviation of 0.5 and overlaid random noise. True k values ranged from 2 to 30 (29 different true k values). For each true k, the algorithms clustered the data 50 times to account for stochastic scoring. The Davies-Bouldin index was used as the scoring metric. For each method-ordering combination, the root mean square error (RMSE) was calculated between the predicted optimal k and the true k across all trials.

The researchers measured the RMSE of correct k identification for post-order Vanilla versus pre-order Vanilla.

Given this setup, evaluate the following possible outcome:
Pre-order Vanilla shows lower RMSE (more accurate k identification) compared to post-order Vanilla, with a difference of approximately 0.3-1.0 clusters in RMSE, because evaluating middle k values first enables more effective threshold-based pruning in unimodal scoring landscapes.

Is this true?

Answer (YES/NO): NO